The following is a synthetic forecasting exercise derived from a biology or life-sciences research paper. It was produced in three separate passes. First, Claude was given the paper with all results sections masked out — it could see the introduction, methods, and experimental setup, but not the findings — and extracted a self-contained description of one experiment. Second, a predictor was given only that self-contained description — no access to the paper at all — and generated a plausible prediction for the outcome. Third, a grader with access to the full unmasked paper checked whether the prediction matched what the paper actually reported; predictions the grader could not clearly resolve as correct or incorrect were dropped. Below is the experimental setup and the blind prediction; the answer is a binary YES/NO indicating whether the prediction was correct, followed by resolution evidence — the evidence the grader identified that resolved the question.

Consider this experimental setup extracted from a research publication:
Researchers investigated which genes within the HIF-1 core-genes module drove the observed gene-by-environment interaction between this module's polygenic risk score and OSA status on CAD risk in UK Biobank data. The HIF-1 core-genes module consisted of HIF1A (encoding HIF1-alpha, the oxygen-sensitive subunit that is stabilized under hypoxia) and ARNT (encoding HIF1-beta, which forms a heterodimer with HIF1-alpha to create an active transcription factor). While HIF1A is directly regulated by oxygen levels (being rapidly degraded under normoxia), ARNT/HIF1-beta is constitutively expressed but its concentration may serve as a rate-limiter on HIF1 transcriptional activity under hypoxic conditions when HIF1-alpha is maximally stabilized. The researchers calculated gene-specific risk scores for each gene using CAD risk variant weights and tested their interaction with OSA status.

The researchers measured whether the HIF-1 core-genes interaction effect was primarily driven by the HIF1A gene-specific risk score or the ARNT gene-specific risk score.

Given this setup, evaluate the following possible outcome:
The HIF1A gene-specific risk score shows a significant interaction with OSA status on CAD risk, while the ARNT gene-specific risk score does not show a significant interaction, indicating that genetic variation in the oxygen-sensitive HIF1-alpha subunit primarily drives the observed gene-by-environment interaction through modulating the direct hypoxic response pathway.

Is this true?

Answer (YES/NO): NO